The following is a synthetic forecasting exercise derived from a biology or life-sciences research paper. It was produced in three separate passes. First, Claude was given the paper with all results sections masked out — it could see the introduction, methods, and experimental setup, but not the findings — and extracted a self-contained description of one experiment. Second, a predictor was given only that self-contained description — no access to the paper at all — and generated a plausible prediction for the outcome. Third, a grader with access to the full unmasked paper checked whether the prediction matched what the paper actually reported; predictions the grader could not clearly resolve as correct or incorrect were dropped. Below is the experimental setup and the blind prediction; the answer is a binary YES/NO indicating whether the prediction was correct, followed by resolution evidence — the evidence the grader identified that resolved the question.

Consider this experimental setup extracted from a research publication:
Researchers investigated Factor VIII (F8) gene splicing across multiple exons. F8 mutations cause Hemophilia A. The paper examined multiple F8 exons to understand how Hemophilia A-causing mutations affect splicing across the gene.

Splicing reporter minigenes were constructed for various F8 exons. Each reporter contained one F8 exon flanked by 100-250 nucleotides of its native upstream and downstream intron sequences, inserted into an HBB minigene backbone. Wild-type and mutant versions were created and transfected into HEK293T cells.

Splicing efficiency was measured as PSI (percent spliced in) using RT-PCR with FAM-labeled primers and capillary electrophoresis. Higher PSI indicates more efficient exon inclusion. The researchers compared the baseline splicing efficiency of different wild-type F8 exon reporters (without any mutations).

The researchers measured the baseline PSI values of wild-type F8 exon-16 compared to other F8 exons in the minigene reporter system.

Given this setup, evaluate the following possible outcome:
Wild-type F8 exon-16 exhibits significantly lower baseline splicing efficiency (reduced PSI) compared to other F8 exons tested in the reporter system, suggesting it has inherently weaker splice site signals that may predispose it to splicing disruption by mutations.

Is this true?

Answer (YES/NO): NO